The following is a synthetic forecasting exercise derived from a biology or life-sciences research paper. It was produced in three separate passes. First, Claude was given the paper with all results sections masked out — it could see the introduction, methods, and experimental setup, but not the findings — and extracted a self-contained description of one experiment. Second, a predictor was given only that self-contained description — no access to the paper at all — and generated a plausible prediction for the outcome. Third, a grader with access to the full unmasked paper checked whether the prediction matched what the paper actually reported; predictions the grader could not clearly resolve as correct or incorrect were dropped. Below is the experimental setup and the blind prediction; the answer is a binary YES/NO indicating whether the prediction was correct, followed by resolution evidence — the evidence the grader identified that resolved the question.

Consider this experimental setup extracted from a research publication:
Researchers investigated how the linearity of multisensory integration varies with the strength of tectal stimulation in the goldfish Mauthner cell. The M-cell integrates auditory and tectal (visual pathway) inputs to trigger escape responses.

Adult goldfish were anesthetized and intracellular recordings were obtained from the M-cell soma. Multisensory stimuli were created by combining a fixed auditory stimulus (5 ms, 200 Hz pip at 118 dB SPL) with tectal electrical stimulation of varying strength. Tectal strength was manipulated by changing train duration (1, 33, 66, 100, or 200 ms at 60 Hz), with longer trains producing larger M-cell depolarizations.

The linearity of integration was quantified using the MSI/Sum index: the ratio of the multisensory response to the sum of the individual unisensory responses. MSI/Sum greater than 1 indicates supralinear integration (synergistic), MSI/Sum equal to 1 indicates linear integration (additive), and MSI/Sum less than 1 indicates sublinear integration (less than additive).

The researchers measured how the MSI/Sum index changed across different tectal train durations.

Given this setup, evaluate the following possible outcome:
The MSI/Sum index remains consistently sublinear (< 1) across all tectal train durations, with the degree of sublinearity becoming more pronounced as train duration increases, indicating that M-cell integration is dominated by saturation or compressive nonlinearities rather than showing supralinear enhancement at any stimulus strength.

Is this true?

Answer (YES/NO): NO